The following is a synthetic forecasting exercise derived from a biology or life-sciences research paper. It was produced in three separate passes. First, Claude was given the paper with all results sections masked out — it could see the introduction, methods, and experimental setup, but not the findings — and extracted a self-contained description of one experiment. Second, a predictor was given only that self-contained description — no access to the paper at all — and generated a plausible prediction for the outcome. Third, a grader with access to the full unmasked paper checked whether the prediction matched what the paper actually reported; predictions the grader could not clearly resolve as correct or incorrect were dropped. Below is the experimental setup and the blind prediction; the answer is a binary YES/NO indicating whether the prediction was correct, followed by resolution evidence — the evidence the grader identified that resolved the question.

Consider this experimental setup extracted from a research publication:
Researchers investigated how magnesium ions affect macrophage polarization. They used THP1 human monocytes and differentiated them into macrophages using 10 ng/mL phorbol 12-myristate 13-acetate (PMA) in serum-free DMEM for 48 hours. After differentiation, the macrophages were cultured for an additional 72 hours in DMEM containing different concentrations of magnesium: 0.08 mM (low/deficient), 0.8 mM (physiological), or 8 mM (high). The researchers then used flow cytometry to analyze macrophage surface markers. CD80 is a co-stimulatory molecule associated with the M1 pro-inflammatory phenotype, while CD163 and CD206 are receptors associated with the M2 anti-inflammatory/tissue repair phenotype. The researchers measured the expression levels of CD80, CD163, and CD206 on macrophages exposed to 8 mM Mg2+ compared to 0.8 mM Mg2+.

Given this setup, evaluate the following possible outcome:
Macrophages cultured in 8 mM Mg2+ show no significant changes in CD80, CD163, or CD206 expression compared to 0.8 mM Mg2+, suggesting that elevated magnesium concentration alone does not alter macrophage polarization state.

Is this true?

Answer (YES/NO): NO